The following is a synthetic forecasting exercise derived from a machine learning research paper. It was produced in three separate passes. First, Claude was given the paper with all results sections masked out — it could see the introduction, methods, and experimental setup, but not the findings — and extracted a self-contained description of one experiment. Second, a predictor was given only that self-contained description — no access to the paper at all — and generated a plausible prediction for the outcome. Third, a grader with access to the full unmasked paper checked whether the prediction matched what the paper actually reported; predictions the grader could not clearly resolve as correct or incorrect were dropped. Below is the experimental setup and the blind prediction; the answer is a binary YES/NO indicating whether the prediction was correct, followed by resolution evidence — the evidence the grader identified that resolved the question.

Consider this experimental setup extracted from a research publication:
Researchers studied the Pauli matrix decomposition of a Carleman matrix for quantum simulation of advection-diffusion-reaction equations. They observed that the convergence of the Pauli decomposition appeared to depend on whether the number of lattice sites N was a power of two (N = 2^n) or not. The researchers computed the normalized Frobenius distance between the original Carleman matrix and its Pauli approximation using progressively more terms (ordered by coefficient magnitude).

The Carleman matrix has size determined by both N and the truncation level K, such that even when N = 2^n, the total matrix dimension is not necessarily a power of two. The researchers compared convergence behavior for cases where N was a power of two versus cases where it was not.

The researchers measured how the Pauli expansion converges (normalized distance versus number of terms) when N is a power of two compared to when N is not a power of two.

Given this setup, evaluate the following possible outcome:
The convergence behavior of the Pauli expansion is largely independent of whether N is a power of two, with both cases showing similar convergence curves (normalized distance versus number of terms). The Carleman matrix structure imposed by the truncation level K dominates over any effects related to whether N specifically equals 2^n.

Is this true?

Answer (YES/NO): NO